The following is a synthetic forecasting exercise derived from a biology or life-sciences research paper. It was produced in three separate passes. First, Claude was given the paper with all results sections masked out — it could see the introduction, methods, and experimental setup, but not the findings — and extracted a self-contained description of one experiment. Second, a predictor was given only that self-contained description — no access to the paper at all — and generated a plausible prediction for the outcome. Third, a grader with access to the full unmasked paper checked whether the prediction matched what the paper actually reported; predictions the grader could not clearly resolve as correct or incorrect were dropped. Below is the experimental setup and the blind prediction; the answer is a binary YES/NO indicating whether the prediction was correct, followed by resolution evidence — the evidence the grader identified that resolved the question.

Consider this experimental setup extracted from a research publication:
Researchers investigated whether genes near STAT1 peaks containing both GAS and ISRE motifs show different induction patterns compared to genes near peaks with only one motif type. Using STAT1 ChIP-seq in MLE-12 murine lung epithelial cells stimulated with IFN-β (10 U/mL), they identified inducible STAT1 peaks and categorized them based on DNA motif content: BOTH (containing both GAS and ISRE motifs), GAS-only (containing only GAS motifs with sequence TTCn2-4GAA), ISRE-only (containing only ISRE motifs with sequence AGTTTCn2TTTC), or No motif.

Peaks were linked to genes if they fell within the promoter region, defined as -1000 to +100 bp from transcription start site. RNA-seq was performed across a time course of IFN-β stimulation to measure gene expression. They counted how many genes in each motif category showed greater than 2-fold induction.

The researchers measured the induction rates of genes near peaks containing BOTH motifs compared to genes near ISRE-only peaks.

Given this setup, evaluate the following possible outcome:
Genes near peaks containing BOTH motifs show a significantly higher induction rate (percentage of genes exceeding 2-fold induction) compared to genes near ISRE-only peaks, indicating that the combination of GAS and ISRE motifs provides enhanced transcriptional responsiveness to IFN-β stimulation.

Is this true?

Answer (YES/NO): NO